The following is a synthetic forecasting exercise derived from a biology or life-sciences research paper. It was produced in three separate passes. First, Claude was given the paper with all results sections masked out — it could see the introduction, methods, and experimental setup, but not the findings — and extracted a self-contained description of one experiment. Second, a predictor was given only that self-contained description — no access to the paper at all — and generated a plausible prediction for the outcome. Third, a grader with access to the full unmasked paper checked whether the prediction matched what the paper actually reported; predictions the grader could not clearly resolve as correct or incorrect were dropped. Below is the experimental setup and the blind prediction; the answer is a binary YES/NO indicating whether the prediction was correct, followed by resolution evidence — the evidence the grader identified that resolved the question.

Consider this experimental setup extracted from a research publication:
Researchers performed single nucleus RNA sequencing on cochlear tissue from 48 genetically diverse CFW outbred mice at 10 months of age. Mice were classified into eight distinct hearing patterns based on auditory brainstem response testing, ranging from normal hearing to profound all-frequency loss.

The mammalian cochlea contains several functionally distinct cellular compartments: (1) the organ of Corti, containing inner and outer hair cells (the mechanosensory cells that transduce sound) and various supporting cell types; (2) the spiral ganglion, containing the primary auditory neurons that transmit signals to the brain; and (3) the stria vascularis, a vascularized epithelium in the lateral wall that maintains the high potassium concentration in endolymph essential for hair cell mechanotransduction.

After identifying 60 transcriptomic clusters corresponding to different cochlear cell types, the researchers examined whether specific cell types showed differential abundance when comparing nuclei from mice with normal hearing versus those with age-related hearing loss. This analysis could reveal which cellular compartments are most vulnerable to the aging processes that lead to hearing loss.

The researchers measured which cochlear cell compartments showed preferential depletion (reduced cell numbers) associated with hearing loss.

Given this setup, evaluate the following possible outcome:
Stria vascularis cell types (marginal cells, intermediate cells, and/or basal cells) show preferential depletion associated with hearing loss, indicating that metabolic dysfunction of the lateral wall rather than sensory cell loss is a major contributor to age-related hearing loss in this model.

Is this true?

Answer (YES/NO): NO